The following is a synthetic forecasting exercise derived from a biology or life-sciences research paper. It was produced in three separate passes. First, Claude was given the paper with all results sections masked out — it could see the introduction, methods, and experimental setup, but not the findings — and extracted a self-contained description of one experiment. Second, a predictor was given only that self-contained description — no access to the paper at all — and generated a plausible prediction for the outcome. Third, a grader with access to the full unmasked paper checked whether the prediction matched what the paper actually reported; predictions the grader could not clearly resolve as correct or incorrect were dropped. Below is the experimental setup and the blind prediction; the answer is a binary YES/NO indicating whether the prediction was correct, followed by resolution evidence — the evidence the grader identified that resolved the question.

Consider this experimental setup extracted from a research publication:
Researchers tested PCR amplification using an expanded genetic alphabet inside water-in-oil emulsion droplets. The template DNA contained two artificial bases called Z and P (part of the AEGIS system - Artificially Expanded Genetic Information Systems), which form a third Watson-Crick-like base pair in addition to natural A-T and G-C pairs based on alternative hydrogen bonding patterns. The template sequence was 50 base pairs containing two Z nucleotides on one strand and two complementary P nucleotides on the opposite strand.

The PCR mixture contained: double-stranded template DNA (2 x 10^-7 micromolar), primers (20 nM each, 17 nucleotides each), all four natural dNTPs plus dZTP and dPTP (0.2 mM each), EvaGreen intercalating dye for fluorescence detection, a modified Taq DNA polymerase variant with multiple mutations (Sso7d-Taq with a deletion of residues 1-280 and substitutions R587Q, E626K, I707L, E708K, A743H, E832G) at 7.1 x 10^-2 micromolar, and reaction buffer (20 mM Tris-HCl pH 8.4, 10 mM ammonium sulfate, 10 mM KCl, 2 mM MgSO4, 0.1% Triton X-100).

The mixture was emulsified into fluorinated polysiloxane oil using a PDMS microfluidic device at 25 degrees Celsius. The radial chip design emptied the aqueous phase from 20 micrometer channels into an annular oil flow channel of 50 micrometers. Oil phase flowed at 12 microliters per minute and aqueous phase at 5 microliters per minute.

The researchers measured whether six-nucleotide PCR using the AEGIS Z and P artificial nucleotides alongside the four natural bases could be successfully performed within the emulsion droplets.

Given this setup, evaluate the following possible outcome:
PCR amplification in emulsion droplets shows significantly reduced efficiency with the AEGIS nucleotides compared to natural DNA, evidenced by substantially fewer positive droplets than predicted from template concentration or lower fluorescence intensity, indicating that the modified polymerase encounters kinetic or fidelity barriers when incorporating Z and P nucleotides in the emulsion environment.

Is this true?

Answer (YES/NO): NO